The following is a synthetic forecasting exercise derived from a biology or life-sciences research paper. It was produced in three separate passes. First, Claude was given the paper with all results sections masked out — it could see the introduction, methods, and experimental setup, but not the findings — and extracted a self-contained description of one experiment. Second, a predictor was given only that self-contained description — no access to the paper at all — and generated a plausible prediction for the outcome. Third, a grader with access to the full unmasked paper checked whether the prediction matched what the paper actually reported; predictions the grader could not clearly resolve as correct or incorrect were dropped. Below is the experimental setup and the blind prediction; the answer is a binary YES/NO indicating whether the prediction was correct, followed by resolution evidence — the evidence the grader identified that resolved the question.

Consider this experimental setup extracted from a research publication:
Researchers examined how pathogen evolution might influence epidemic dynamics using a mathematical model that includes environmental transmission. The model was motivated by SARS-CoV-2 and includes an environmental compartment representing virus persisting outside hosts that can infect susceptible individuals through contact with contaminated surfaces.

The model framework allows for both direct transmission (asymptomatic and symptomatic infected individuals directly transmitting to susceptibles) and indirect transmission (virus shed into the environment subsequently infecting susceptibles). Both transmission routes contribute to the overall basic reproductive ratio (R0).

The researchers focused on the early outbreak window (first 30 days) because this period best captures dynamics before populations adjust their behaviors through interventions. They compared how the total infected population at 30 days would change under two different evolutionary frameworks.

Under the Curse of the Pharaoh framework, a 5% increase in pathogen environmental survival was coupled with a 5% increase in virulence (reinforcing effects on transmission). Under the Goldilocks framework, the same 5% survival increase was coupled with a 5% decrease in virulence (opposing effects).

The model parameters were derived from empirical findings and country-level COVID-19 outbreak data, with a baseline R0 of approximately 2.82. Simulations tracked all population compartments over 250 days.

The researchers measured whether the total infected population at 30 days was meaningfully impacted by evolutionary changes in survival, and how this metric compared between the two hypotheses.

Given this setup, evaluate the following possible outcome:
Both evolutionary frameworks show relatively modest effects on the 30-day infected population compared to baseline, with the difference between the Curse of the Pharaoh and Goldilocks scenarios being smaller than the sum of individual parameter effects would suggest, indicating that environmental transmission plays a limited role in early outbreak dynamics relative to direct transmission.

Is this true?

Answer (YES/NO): NO